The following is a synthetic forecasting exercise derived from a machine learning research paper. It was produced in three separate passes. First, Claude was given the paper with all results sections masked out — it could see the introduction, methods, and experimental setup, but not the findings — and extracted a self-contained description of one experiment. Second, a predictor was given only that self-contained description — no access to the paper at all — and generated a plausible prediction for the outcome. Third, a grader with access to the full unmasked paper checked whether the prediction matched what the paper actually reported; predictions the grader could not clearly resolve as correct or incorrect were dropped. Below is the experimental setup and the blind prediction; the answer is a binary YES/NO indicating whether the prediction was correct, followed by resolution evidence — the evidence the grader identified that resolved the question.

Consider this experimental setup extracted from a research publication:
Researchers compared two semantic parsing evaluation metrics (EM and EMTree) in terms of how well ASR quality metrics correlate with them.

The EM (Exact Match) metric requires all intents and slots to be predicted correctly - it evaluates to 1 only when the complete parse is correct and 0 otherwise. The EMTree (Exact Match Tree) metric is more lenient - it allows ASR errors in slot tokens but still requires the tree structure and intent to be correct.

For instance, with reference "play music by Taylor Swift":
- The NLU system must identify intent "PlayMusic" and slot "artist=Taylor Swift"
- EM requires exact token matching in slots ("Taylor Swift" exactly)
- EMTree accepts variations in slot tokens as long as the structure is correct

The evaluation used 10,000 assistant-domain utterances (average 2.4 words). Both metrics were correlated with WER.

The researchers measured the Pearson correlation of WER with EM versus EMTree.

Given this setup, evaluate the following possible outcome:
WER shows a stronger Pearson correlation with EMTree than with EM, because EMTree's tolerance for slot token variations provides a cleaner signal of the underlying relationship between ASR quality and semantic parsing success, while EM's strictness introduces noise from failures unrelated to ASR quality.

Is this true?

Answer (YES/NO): YES